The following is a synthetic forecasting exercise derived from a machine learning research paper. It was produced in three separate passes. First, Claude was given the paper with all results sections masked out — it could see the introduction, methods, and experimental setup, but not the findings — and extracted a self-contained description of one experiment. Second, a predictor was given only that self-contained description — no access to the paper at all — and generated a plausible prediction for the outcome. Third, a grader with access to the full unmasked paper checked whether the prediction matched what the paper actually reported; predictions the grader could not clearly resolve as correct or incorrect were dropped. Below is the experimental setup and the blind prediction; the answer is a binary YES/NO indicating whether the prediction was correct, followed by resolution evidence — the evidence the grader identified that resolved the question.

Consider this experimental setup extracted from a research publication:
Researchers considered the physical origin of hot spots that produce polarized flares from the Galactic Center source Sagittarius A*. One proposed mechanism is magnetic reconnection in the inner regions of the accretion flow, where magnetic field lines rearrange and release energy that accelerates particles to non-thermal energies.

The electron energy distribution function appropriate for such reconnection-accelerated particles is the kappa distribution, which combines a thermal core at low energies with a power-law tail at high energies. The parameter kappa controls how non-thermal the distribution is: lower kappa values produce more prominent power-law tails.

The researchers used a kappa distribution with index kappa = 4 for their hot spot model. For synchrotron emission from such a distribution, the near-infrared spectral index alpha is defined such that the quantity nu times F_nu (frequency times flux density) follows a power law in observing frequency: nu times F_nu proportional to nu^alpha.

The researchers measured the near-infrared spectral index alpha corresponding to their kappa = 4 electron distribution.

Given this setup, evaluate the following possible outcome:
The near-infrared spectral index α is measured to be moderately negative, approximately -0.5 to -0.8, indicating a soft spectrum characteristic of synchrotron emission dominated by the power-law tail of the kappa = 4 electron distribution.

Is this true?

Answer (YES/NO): NO